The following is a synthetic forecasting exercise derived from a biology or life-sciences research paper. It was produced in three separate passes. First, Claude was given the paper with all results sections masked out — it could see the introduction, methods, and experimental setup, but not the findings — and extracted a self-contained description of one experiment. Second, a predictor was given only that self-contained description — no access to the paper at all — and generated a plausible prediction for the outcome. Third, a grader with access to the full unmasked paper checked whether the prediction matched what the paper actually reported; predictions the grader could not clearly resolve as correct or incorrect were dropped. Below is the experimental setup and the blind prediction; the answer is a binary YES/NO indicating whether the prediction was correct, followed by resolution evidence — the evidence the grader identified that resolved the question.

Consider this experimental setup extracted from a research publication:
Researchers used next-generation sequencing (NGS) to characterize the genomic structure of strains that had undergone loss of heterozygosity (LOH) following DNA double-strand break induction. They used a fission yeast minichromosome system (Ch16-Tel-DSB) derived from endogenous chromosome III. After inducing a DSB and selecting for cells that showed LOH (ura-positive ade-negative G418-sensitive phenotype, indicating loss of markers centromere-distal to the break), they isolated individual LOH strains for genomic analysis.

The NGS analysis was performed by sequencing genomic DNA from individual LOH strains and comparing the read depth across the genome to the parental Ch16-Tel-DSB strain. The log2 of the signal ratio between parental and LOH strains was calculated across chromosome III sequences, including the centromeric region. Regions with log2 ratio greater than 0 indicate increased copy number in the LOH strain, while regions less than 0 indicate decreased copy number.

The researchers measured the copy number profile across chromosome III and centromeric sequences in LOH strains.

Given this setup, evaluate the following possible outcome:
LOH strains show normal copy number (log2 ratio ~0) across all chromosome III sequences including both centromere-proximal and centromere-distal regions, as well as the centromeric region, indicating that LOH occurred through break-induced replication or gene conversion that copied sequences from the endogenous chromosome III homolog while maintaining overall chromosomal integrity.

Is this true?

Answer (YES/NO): NO